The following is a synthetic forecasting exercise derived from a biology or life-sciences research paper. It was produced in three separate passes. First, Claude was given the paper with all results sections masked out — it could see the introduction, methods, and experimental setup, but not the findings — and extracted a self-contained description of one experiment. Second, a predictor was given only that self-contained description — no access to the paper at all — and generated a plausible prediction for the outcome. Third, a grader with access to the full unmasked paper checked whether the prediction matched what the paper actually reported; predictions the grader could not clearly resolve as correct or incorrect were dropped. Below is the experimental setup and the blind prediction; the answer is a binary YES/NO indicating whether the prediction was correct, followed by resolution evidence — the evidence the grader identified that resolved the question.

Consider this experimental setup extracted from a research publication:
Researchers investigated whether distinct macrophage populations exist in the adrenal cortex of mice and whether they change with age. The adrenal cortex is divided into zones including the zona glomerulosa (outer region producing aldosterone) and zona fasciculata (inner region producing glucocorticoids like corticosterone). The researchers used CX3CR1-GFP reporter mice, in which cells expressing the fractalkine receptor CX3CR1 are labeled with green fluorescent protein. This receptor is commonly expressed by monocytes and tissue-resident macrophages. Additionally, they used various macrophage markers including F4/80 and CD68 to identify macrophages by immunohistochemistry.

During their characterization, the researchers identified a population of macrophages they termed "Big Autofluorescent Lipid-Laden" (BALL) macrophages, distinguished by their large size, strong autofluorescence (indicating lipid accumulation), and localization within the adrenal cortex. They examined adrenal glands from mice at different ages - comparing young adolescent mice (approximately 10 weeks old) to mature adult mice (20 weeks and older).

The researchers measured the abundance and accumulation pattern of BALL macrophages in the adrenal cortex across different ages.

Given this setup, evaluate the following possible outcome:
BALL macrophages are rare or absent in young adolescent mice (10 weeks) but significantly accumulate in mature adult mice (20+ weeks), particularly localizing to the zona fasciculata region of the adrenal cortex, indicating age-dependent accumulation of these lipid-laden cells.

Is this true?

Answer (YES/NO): YES